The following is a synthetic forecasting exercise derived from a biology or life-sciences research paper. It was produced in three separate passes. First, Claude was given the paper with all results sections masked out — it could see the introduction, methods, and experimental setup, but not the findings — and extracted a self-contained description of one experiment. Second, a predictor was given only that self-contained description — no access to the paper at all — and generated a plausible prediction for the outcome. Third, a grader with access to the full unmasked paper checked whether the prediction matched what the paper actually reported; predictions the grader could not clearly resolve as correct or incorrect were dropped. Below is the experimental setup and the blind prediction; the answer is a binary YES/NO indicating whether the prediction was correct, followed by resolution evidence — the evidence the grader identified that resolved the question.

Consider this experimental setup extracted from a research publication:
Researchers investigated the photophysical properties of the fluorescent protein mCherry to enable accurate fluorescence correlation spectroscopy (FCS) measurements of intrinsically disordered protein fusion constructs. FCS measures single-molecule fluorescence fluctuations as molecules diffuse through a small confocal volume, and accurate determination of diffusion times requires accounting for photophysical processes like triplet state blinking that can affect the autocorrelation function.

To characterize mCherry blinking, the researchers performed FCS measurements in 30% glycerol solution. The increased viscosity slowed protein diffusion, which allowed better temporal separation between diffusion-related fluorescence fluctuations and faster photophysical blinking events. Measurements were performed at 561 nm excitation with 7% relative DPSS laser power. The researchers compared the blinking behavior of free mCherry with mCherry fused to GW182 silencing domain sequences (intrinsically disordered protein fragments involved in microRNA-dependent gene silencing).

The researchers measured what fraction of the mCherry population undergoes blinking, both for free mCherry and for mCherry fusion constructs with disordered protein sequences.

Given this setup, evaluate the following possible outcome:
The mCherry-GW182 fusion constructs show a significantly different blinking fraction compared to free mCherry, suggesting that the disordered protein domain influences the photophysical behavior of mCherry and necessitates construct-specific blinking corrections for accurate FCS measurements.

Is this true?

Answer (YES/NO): NO